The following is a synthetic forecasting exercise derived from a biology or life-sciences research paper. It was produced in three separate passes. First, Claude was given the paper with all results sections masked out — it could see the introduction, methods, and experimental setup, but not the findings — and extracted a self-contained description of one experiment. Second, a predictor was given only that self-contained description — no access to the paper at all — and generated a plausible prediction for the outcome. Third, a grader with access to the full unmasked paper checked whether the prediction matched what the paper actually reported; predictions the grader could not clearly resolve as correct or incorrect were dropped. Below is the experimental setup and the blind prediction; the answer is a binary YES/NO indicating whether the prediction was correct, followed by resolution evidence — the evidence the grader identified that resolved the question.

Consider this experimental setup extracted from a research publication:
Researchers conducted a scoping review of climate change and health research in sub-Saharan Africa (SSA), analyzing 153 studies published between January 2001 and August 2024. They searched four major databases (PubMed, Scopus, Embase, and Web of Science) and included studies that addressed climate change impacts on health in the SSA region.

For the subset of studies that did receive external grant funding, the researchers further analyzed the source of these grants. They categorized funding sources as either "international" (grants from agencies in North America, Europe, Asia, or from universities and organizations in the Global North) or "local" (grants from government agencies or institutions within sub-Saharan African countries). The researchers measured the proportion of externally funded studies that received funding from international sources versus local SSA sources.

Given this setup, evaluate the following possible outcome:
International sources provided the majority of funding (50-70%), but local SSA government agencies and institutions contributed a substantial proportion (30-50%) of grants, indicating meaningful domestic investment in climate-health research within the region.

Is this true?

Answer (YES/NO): NO